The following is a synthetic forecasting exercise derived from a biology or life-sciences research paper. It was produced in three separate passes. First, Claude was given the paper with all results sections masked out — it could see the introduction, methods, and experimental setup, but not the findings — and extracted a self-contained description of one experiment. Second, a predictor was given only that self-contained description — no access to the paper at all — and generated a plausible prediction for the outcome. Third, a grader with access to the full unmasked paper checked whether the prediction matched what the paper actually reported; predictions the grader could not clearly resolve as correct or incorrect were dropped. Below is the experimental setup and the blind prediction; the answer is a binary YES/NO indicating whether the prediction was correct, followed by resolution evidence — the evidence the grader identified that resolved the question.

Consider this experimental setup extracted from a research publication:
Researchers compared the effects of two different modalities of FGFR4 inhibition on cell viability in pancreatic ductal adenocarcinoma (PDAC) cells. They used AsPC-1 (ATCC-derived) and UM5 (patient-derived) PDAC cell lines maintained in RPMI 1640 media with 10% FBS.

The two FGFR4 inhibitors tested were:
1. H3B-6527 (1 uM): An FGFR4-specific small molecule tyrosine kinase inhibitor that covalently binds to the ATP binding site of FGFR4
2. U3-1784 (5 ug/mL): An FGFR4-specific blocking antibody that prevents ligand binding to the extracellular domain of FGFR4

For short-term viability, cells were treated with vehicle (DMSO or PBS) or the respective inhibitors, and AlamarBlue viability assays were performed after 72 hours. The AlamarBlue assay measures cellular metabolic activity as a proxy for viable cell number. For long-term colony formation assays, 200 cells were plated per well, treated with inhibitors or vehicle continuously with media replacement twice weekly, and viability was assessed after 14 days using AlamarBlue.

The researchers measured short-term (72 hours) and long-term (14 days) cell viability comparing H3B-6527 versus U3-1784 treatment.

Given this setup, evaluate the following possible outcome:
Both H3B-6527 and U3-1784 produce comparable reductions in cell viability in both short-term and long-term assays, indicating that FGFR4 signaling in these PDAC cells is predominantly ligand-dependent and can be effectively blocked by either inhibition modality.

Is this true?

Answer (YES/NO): NO